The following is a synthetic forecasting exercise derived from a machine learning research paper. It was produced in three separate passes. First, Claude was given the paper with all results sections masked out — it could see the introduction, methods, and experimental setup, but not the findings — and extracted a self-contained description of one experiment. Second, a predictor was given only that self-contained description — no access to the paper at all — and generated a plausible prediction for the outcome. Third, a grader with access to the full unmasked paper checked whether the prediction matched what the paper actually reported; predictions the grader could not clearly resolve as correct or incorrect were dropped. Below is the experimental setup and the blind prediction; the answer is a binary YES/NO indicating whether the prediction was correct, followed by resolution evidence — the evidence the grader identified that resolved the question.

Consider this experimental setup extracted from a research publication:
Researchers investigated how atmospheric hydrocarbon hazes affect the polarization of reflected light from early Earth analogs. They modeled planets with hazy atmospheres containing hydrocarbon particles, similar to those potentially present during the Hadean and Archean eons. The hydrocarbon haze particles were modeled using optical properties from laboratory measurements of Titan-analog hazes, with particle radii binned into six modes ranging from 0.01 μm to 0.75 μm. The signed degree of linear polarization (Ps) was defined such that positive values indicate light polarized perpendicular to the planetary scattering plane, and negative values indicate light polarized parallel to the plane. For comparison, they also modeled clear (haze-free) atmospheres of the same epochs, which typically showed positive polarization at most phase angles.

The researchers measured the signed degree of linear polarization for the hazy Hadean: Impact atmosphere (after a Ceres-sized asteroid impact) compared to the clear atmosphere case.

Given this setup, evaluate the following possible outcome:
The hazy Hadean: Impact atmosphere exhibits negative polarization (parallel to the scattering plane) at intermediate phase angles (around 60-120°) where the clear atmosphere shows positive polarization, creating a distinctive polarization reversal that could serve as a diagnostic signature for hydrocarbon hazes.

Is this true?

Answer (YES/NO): NO